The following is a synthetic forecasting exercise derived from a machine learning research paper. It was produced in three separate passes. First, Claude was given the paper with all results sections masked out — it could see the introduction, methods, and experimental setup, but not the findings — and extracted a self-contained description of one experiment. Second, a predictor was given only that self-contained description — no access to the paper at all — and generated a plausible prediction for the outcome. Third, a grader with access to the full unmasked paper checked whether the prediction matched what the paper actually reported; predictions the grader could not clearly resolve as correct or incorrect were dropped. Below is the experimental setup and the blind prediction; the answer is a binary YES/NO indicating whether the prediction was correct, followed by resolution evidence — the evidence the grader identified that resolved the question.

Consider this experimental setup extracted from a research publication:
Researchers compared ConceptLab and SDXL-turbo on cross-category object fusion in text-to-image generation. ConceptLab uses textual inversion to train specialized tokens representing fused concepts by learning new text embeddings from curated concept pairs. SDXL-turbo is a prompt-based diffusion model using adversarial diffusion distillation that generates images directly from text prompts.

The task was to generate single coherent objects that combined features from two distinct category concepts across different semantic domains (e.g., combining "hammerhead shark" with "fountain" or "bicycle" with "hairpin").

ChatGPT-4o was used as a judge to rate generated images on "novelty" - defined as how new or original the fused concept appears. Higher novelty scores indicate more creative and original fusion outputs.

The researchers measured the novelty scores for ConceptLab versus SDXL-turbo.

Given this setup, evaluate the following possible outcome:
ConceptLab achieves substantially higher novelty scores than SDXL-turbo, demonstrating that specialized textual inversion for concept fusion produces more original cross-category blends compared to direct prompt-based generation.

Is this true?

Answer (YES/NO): NO